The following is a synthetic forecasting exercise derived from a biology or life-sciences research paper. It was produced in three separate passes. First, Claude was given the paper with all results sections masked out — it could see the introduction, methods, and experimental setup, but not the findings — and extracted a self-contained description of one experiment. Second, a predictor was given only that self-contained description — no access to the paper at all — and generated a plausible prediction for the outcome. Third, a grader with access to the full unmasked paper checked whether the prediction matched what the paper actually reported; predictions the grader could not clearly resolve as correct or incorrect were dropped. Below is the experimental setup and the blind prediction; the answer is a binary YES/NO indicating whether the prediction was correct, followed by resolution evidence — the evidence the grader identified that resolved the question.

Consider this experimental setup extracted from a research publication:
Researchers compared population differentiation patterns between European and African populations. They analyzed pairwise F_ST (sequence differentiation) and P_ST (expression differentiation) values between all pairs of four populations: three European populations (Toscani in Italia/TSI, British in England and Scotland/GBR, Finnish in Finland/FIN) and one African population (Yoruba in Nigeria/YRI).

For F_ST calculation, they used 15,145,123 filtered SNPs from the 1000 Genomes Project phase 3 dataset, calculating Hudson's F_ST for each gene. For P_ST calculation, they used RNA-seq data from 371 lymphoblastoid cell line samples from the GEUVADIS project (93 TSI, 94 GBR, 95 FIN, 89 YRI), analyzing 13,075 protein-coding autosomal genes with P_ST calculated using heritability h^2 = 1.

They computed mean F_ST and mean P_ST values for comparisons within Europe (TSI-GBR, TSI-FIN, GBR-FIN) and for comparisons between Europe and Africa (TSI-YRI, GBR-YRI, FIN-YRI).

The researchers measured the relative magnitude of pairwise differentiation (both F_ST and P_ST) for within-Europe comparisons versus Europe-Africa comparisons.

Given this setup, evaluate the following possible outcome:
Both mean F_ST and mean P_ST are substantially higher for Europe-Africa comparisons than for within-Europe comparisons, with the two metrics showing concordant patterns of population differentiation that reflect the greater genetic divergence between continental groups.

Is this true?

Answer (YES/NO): YES